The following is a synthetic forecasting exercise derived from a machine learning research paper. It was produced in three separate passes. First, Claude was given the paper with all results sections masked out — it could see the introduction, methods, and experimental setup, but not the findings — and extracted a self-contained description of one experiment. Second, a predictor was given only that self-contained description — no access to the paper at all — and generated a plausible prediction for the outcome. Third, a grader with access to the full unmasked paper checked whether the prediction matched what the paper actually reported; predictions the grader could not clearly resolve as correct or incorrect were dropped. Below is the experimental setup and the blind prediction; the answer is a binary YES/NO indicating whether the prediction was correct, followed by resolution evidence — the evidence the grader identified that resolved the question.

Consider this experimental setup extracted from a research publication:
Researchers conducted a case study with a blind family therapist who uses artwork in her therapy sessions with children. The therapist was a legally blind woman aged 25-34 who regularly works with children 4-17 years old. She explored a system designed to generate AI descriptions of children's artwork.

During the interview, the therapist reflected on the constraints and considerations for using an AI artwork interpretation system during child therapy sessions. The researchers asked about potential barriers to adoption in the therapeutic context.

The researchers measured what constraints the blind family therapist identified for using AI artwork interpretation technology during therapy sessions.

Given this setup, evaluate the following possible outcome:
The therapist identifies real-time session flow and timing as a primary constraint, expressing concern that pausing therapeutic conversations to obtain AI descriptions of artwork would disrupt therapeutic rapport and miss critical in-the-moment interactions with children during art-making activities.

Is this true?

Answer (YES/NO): YES